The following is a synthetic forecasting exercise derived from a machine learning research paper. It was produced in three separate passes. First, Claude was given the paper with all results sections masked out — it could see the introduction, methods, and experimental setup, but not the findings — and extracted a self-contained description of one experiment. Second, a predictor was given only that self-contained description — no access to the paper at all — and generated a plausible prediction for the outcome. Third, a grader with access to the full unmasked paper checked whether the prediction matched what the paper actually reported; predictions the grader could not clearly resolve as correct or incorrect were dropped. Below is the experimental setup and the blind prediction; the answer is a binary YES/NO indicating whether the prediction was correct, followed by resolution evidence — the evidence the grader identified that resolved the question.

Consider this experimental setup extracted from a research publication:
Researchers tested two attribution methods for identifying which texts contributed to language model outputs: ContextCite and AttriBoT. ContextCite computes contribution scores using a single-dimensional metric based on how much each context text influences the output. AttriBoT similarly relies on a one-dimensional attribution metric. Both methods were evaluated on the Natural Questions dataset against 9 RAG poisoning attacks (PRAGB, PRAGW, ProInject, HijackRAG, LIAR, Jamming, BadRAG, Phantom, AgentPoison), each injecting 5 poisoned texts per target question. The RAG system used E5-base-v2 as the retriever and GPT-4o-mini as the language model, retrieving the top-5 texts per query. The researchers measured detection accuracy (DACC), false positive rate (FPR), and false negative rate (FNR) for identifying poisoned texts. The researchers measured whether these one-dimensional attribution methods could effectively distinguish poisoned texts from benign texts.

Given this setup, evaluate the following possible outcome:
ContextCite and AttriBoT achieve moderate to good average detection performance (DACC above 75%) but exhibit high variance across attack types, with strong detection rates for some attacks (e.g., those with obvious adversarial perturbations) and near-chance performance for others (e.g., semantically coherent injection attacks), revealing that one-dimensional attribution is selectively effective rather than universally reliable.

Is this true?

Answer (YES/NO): NO